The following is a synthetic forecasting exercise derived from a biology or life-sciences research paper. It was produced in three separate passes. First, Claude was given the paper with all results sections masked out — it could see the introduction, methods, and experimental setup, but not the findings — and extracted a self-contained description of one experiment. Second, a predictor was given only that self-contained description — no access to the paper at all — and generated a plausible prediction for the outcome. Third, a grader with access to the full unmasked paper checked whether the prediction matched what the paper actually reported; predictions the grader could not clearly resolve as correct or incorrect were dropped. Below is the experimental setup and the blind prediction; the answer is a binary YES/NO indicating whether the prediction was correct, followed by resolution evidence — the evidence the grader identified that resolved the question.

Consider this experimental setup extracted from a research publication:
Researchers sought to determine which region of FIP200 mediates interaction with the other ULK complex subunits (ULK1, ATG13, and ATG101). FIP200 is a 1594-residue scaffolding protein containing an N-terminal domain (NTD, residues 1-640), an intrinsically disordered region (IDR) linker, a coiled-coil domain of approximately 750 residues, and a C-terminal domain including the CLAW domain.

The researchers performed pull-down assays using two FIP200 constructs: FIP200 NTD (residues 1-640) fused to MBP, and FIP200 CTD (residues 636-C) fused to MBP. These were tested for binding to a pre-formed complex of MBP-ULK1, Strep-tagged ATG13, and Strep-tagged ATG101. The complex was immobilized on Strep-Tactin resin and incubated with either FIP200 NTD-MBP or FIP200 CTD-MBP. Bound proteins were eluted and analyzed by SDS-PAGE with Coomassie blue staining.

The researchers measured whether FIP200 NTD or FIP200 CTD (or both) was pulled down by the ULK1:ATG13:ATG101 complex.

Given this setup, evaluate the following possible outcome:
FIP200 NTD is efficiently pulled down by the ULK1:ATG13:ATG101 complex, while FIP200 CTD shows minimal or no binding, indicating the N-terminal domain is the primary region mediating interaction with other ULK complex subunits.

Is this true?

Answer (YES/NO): YES